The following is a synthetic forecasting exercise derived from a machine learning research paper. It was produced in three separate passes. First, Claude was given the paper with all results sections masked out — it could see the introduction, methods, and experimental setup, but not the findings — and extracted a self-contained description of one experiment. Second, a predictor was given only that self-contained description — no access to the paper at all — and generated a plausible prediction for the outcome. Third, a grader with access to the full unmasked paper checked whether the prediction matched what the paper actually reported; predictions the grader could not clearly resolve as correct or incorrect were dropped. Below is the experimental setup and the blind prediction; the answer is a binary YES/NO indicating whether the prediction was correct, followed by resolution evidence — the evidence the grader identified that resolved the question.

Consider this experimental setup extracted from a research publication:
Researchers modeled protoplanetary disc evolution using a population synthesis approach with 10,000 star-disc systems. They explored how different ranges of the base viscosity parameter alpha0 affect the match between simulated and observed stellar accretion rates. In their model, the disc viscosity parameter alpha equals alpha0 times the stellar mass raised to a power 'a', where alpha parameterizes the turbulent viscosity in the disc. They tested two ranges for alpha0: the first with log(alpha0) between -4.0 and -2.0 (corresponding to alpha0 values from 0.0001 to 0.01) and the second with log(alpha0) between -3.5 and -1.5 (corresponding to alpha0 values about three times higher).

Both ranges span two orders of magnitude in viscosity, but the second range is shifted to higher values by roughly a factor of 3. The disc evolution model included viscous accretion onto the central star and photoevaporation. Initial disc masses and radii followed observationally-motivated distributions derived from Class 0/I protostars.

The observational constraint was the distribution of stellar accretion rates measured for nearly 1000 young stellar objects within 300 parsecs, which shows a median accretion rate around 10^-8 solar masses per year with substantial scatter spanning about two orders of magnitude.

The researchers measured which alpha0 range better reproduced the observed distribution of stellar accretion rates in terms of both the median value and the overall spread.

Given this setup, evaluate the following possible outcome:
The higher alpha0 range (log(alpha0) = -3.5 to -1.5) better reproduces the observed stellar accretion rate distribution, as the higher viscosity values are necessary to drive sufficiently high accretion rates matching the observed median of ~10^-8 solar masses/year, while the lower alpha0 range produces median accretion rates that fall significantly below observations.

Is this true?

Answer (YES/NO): YES